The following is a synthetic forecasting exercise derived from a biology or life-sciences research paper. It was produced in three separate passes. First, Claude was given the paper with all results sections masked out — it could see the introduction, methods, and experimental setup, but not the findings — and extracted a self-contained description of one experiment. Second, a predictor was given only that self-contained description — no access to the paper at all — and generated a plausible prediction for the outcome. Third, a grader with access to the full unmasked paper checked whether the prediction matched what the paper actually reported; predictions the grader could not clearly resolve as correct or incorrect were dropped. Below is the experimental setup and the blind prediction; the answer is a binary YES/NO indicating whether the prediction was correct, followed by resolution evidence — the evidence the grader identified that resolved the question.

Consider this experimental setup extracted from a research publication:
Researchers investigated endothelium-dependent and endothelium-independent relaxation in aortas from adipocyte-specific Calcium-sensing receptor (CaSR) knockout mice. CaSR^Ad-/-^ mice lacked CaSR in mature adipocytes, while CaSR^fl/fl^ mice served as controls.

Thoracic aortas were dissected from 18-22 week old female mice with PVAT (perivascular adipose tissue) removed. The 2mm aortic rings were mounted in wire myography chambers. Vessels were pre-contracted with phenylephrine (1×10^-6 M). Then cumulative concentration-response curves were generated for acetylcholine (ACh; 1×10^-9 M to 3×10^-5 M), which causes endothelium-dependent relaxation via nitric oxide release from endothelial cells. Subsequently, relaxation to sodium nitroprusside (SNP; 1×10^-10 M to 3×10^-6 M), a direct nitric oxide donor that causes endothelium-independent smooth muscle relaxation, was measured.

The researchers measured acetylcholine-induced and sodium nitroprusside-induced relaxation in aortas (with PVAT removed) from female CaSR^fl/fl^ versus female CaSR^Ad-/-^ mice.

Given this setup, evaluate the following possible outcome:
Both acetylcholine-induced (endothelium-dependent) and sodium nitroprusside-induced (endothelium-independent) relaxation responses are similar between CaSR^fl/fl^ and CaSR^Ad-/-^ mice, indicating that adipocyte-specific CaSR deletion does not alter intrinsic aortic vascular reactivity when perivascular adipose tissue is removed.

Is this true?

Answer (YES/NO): NO